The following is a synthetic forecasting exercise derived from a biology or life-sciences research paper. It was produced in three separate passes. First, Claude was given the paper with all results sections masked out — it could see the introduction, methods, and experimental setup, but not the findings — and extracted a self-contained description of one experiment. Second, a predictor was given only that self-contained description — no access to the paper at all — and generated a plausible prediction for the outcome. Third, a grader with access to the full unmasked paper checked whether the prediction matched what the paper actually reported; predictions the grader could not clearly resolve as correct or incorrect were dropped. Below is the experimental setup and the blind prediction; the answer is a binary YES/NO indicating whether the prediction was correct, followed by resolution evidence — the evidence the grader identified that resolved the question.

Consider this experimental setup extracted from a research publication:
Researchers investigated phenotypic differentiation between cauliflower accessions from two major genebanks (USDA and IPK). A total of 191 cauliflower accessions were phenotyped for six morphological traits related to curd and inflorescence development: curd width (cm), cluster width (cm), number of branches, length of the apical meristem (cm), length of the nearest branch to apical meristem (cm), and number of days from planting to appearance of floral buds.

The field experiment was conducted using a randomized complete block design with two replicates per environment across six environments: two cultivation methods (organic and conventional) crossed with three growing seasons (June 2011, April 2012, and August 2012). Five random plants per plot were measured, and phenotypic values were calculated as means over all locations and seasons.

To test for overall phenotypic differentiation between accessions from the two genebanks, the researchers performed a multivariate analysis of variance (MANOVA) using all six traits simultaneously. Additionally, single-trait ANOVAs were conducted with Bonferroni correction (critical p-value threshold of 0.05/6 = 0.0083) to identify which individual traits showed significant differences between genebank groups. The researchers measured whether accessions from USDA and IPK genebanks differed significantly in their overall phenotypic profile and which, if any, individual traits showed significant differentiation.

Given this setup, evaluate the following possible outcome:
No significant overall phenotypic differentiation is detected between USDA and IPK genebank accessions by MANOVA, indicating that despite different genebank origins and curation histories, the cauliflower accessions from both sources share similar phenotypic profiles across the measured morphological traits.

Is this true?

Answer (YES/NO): NO